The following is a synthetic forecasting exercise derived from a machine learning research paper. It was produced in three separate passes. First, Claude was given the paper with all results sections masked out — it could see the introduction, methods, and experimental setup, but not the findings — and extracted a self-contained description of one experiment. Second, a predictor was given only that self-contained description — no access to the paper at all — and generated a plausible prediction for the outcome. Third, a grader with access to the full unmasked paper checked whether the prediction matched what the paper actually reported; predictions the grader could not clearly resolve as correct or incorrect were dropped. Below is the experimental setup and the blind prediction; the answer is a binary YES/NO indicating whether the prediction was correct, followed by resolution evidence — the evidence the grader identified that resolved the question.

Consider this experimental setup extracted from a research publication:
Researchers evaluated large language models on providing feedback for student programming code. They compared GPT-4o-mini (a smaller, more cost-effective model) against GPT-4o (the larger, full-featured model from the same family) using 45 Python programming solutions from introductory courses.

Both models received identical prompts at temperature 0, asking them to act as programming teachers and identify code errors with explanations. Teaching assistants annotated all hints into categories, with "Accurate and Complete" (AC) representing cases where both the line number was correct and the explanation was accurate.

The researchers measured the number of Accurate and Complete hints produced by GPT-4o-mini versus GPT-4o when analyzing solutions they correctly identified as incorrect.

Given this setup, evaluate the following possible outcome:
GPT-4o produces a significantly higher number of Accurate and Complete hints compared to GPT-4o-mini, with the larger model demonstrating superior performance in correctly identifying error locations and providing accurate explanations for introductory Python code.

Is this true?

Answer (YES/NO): NO